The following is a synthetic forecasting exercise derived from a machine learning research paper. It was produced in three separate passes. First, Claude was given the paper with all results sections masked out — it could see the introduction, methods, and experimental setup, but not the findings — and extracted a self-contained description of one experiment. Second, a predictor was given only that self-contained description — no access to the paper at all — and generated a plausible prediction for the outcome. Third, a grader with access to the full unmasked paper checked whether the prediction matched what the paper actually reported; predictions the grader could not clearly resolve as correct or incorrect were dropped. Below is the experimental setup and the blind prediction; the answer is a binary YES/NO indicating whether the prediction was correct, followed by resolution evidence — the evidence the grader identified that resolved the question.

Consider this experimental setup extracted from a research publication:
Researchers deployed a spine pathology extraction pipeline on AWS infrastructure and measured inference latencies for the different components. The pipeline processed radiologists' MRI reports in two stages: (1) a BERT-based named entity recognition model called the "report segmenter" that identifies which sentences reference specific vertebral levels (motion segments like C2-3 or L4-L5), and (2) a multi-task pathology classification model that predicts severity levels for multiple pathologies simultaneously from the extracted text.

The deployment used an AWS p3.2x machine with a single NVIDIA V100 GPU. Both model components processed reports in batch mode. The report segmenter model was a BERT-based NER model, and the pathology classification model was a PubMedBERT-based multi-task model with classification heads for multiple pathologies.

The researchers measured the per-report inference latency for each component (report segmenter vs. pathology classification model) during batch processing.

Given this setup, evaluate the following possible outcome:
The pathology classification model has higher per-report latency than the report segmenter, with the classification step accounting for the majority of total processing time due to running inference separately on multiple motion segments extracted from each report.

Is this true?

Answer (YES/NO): YES